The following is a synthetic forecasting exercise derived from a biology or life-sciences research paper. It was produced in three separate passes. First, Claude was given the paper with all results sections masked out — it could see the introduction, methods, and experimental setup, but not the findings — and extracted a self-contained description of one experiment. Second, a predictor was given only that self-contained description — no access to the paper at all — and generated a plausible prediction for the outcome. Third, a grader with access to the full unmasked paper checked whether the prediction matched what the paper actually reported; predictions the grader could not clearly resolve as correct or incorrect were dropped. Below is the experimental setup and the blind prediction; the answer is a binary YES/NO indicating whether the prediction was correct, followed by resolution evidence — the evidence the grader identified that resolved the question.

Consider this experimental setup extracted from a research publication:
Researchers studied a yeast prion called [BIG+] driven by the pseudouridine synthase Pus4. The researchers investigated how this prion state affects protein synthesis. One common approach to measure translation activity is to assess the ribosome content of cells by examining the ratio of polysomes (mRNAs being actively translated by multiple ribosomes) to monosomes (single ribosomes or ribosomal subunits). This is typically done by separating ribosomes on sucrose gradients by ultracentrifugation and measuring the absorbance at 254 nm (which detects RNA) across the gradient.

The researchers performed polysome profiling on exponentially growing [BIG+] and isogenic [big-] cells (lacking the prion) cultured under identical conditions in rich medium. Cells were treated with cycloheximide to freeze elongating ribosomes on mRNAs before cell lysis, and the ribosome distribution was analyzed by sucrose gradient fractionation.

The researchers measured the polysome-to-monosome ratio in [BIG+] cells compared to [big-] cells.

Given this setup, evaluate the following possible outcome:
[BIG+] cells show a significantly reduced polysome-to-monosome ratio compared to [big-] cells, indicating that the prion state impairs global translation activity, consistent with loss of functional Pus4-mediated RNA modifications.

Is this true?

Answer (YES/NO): NO